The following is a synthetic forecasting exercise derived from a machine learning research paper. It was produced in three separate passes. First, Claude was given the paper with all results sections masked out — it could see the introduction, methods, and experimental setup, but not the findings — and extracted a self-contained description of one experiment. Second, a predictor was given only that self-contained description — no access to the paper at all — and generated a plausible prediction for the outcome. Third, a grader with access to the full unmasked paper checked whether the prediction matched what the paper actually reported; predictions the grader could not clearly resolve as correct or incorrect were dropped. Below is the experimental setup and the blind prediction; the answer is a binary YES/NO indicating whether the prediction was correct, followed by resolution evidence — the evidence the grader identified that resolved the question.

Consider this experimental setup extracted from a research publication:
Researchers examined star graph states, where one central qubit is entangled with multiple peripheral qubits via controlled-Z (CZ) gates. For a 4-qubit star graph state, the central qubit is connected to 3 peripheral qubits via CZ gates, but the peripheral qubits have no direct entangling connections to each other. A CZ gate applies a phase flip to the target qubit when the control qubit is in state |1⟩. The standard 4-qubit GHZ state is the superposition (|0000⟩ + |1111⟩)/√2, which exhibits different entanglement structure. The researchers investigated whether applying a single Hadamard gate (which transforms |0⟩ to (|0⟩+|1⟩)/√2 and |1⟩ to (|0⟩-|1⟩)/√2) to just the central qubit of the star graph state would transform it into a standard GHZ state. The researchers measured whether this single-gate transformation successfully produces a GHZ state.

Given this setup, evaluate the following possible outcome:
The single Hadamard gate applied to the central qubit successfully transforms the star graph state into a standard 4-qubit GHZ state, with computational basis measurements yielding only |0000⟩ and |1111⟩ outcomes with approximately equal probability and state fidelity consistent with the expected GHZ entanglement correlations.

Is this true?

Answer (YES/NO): YES